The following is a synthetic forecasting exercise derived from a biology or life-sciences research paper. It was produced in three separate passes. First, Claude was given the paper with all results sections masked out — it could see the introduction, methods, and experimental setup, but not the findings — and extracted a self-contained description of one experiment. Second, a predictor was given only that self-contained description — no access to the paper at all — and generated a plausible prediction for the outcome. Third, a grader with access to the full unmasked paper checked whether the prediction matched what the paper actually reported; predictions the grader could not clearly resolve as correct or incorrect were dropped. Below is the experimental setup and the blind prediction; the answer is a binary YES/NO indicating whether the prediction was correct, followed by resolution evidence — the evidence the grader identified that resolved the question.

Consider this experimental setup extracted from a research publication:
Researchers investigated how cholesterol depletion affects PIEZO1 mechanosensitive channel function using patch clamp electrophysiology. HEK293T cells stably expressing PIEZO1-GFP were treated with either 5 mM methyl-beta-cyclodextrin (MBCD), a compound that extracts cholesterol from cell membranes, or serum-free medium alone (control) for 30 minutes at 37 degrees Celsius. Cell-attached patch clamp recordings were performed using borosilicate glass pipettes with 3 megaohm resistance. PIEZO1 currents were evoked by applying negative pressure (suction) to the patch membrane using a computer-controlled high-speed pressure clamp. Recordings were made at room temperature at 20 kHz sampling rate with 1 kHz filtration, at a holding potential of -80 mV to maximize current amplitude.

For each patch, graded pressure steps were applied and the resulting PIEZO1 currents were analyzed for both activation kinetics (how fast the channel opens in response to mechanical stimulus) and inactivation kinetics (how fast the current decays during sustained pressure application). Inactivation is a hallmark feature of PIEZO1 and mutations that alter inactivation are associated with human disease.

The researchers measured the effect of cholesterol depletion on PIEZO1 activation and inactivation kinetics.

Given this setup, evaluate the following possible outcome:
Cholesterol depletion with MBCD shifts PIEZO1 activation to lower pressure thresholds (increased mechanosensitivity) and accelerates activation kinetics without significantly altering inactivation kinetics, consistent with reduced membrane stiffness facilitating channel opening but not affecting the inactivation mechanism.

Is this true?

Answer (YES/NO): NO